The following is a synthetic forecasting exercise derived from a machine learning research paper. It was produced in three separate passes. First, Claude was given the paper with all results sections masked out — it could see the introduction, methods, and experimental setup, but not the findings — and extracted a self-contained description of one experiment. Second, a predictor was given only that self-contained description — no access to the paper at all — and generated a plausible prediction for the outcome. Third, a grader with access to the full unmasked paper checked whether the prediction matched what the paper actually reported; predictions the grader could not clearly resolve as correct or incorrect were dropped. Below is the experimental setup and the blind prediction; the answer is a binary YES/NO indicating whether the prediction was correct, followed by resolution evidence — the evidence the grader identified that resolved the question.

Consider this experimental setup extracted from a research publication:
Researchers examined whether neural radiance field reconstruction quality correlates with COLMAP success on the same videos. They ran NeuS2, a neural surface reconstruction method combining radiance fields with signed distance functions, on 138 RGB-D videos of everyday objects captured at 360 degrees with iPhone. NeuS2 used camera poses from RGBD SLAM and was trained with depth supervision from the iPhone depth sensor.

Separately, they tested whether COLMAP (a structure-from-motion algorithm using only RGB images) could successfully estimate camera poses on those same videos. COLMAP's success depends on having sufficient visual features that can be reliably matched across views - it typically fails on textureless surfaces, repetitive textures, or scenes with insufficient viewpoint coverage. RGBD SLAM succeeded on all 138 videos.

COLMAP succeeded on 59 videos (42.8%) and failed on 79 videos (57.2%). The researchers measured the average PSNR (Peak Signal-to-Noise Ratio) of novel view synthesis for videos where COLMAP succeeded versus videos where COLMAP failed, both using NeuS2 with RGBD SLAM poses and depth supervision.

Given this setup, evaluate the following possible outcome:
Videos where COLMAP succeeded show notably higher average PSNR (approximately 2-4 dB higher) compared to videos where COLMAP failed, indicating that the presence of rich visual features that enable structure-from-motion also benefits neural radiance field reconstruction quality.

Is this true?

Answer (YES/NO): NO